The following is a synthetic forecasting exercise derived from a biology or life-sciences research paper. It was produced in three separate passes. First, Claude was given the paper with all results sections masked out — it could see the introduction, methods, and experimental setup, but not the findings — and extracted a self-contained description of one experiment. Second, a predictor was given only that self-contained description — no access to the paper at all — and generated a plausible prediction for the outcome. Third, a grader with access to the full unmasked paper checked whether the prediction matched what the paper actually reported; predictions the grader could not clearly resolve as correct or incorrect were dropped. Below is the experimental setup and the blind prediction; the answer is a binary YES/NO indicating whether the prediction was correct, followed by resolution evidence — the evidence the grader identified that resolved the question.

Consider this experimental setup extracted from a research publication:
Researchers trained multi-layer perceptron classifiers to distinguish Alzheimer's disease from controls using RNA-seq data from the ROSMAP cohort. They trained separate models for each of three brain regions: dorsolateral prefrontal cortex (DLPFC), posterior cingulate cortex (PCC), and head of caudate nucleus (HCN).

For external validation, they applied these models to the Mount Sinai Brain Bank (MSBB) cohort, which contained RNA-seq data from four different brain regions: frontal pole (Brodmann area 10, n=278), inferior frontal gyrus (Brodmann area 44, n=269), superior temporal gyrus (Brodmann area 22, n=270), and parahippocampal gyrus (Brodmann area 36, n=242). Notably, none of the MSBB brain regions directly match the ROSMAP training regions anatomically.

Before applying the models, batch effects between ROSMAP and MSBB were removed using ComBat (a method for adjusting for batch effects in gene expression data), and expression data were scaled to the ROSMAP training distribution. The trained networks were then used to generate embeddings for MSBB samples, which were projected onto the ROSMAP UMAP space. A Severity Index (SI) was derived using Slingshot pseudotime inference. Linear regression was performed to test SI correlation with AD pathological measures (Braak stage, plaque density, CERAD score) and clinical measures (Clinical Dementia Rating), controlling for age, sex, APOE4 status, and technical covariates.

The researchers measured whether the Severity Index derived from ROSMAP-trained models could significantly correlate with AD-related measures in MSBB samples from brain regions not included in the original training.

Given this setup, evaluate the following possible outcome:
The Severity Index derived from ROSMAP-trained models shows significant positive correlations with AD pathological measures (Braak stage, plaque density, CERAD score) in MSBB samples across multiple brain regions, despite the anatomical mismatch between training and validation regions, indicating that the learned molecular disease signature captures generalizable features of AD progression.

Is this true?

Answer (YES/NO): YES